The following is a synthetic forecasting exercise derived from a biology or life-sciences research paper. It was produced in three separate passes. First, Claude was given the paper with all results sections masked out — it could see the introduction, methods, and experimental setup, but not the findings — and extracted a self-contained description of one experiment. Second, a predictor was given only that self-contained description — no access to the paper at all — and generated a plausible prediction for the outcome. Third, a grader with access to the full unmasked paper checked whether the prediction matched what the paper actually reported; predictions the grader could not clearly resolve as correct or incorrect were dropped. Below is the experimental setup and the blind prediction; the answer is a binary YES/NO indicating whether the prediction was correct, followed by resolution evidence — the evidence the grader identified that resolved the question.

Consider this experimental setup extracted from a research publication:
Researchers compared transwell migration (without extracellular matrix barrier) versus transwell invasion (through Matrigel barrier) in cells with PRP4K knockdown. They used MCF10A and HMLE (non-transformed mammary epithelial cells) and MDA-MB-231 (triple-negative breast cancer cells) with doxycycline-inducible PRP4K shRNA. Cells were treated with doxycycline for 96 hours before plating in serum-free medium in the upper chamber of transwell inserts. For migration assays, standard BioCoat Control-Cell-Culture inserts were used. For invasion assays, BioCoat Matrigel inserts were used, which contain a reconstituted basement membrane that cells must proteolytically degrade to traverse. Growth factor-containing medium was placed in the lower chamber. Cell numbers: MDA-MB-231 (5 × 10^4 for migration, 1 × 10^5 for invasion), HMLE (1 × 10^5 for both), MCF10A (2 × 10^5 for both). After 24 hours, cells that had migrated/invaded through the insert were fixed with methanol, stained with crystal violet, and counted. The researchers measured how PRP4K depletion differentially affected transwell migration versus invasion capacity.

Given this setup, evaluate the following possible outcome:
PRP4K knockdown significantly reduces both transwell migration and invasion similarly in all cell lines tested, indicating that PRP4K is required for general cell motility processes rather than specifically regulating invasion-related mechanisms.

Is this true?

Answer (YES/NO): NO